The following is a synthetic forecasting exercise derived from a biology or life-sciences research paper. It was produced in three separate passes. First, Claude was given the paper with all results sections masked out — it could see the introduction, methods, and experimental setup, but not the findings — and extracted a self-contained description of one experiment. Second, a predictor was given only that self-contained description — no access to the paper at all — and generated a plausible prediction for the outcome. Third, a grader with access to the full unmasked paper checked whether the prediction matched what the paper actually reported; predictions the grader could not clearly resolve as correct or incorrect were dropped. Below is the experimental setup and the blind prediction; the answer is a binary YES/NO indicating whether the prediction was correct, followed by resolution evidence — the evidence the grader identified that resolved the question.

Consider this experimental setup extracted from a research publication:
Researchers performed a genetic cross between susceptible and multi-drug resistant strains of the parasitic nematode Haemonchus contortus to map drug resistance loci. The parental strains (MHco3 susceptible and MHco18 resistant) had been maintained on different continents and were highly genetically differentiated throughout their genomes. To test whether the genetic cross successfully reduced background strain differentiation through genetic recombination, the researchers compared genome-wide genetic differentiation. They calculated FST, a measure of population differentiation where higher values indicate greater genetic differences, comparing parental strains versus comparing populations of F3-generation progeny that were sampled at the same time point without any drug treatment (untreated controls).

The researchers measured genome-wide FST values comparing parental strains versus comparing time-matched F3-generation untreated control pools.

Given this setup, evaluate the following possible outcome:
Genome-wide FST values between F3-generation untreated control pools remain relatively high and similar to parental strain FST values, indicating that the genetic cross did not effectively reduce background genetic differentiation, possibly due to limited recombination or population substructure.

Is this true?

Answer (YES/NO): NO